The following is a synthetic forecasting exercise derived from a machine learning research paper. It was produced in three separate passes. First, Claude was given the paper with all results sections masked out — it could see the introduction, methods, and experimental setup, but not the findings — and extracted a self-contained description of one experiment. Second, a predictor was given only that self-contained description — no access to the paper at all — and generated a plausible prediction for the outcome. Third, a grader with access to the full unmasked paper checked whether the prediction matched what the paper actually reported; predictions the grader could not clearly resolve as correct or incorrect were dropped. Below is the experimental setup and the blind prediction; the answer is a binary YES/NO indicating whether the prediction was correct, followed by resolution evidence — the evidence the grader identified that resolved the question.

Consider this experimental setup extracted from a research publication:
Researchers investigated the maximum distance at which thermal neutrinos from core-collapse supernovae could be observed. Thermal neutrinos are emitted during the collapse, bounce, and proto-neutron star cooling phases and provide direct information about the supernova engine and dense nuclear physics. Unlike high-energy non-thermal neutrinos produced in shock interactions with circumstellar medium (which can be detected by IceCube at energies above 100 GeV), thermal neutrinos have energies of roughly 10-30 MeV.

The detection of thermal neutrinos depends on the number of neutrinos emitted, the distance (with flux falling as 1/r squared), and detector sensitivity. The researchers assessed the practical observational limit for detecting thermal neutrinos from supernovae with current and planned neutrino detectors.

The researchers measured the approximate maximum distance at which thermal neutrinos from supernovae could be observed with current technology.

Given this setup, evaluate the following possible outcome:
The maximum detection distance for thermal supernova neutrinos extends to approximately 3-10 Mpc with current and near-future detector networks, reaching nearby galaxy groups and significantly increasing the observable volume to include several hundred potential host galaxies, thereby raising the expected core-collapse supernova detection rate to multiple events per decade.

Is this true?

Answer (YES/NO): NO